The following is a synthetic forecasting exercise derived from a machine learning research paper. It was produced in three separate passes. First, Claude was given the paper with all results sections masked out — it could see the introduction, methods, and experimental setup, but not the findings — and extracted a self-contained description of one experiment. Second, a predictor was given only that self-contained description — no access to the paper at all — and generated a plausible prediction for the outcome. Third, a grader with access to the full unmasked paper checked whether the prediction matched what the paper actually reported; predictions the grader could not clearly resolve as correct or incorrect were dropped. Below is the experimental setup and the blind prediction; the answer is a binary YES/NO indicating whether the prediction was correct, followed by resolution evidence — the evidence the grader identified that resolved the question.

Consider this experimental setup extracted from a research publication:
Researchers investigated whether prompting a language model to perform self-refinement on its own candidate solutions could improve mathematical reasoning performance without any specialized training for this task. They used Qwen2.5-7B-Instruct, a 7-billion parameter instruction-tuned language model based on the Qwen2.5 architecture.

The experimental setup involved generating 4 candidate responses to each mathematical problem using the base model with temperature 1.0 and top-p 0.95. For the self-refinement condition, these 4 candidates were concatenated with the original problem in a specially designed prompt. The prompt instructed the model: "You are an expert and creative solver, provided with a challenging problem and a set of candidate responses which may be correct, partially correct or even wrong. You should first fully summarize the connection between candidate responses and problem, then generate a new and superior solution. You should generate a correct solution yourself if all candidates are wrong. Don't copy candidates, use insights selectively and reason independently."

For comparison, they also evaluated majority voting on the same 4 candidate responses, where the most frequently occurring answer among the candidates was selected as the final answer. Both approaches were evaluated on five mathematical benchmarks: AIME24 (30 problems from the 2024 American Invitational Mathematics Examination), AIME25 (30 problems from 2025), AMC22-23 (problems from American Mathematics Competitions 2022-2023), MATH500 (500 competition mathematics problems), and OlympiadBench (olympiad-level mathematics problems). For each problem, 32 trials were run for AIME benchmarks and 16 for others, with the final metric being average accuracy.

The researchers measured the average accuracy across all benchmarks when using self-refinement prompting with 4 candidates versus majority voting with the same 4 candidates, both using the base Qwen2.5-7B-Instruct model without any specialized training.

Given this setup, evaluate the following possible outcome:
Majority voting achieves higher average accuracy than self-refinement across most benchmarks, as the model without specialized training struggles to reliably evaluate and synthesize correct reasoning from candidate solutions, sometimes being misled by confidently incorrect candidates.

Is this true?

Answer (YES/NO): NO